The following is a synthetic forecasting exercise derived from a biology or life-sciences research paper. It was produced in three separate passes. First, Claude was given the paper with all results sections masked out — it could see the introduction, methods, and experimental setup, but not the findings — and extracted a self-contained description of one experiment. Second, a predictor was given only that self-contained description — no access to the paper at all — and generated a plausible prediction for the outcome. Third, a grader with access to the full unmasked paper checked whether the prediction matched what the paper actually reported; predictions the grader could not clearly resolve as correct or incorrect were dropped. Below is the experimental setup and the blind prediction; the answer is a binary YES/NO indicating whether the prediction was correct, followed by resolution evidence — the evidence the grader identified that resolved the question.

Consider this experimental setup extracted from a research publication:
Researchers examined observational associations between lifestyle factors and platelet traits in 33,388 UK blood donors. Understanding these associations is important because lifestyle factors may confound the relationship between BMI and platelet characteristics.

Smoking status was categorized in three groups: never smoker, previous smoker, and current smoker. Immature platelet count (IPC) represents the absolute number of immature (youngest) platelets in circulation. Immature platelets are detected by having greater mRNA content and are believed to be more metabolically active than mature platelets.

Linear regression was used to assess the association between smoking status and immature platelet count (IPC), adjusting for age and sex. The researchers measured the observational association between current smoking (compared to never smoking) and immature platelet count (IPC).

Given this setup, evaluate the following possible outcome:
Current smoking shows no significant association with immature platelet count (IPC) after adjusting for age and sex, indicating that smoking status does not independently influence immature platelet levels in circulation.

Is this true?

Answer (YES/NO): NO